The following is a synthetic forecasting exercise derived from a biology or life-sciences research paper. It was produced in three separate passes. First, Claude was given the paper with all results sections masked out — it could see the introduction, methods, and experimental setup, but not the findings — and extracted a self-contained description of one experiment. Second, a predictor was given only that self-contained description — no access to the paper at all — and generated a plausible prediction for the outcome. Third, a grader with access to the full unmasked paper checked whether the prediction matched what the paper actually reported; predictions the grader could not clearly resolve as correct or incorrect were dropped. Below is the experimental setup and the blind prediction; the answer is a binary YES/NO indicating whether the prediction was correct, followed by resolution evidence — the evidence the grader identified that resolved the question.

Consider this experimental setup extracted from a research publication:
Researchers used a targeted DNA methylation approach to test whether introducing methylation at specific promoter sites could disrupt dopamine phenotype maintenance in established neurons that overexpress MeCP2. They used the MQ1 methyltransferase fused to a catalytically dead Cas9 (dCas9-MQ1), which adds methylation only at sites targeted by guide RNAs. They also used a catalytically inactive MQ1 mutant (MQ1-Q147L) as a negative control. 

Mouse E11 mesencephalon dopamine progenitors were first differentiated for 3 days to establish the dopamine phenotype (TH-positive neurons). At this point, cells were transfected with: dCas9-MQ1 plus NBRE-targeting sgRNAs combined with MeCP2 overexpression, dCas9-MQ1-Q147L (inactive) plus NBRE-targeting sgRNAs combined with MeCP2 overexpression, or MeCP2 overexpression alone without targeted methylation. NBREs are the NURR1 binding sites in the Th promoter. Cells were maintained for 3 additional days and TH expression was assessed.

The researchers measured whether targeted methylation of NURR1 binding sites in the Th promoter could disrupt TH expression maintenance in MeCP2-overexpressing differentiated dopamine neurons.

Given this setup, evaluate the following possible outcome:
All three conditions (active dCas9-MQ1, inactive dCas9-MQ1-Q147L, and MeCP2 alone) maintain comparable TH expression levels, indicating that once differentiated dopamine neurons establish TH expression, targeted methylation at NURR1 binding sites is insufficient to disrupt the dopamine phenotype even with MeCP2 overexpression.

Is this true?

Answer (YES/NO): NO